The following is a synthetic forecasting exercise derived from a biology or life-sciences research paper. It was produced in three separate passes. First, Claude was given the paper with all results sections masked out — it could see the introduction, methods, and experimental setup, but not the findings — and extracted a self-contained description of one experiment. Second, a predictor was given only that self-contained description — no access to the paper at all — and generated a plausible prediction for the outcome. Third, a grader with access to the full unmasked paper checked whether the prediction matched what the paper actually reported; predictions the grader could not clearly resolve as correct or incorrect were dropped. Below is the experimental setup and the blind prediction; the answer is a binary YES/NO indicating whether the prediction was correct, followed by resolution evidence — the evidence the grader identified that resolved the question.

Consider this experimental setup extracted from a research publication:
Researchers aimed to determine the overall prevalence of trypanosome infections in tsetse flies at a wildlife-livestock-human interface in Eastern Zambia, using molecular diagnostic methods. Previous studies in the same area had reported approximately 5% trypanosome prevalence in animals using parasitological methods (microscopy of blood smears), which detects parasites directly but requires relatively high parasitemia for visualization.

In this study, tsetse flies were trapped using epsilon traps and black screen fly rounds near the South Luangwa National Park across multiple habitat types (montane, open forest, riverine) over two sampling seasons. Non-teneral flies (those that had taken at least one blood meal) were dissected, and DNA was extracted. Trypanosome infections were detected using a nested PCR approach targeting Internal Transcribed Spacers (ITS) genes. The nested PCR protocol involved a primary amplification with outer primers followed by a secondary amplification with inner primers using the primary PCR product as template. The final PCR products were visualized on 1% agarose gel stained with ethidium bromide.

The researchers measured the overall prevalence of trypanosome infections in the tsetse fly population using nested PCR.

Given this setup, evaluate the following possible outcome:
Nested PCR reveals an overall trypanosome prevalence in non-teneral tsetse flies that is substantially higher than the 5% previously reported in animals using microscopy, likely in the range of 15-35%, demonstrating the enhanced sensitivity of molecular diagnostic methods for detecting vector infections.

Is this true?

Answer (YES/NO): YES